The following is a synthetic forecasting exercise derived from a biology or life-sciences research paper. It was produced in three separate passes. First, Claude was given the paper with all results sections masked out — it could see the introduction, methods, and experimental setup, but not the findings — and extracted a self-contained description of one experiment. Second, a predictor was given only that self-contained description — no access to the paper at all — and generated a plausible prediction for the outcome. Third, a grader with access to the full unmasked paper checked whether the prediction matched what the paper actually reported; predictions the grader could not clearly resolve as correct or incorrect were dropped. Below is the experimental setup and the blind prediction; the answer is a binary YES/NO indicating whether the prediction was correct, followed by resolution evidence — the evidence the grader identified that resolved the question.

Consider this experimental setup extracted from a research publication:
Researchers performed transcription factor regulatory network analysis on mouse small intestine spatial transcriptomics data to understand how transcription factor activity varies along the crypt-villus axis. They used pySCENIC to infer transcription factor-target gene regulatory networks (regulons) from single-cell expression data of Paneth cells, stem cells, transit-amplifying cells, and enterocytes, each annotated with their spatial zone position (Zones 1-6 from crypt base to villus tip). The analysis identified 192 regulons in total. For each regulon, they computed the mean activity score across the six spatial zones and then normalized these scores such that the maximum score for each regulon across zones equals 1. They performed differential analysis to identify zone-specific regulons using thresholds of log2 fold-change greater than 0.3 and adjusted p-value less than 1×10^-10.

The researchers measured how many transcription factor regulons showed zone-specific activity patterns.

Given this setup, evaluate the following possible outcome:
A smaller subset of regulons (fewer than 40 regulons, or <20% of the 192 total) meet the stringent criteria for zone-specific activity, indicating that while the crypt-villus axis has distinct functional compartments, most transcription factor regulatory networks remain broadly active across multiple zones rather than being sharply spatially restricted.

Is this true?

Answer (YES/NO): NO